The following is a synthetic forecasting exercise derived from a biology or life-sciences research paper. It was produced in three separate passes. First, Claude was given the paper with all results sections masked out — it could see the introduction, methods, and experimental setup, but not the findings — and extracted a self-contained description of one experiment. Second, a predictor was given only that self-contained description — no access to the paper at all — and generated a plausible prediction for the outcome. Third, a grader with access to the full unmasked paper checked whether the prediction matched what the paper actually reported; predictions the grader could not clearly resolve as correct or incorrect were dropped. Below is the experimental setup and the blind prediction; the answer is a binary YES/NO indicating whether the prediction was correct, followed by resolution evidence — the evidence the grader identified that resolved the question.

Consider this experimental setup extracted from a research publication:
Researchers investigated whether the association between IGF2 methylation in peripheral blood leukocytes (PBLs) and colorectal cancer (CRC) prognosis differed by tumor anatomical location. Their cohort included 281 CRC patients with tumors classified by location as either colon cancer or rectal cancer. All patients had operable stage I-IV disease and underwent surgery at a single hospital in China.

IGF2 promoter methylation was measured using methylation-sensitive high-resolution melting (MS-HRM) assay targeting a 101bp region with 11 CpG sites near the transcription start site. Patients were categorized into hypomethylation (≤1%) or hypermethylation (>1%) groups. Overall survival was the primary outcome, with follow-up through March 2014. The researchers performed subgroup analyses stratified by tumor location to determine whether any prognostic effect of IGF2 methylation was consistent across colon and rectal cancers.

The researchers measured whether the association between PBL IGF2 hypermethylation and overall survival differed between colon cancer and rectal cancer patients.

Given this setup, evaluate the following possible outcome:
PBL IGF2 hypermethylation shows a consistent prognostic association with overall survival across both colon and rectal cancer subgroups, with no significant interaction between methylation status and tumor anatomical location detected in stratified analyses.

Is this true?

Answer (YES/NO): NO